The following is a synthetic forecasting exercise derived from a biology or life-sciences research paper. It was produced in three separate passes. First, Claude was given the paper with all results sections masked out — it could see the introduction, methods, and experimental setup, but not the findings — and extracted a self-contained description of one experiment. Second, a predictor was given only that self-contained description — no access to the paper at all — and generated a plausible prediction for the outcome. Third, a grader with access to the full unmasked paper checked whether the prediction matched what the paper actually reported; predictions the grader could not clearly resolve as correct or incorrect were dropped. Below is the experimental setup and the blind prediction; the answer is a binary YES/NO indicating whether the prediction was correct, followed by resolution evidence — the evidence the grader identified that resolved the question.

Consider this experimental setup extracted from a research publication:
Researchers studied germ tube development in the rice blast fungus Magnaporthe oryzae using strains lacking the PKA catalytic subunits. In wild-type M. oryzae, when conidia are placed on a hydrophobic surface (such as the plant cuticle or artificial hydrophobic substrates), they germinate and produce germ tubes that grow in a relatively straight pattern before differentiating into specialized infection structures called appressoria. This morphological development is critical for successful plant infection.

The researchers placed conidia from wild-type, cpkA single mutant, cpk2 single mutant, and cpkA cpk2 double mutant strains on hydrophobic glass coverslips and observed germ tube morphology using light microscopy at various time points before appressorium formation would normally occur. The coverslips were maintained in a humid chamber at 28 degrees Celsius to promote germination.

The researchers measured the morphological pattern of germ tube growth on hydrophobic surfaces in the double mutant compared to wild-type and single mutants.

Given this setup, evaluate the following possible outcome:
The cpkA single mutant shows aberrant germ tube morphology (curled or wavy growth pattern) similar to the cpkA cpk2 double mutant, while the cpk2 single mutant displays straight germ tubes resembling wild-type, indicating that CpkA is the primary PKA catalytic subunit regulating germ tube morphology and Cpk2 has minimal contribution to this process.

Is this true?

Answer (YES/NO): NO